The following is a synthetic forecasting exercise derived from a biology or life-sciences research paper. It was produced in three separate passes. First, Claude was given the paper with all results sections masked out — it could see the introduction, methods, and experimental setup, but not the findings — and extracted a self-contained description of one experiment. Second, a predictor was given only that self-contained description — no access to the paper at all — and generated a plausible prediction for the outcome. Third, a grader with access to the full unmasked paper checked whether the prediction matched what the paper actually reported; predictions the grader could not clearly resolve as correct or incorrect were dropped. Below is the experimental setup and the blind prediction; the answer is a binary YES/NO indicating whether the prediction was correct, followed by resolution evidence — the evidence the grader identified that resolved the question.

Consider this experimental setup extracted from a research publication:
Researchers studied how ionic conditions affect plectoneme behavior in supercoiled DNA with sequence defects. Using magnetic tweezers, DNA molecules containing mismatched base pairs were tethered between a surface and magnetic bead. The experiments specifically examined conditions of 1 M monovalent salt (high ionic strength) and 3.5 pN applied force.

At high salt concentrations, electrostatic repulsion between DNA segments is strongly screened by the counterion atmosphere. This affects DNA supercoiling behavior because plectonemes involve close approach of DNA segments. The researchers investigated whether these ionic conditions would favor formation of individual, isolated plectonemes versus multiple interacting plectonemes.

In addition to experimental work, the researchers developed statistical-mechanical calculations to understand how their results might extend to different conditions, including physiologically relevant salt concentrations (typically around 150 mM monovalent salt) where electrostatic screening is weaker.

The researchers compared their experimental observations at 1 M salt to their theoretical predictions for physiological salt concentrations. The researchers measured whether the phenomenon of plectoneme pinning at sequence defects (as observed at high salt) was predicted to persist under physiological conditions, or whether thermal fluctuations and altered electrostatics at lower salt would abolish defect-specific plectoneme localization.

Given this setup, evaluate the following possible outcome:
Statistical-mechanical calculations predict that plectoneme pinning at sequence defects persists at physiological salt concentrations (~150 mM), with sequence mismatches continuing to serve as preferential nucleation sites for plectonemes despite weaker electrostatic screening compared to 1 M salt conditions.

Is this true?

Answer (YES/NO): YES